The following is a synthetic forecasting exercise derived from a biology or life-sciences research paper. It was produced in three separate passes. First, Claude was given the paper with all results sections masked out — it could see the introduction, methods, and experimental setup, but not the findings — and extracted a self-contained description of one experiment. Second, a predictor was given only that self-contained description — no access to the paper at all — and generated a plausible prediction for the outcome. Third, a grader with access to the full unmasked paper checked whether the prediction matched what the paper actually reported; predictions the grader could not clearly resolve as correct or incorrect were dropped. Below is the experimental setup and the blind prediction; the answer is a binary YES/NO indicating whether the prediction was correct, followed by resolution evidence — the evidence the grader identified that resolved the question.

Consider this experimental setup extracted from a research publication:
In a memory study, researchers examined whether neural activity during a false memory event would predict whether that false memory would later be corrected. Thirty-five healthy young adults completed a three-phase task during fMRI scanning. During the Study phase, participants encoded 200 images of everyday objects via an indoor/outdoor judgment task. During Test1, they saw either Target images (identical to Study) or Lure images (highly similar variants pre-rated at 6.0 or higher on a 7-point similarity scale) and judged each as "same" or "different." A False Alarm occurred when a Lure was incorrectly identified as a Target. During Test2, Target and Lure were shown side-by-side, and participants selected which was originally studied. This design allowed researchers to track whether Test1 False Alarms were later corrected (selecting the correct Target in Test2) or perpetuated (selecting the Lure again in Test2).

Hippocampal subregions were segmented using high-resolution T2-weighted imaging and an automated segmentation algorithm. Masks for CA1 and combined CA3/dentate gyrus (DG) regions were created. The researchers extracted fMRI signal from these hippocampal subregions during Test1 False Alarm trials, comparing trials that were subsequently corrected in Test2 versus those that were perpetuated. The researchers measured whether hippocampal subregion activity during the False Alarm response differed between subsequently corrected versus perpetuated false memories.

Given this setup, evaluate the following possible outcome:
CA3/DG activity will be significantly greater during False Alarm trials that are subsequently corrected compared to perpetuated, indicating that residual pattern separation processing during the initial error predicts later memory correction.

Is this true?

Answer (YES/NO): NO